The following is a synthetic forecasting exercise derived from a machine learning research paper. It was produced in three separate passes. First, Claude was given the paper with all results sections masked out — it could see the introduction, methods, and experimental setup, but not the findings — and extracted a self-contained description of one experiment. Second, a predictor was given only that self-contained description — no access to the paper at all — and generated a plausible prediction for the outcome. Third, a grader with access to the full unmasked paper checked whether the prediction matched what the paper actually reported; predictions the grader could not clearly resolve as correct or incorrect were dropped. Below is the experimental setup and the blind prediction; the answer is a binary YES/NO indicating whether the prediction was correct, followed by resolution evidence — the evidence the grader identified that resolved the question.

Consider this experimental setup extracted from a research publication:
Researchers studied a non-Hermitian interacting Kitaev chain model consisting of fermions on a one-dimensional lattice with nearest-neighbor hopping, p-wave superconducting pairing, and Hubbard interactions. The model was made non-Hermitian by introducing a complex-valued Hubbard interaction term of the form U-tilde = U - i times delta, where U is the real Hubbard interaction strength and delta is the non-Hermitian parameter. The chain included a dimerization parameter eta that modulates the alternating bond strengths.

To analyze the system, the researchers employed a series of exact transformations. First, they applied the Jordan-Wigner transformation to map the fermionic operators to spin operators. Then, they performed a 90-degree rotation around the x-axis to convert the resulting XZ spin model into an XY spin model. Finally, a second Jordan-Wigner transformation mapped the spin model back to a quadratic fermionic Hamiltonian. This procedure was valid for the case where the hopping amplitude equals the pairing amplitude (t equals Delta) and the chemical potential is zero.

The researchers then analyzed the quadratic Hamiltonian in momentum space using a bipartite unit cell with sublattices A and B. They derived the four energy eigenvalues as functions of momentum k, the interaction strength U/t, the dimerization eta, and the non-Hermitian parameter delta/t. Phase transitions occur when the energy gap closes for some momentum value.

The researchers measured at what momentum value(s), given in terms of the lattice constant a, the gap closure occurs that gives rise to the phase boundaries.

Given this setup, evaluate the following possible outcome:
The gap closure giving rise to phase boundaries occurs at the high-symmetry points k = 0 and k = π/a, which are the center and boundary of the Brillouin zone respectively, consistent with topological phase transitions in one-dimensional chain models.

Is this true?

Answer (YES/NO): NO